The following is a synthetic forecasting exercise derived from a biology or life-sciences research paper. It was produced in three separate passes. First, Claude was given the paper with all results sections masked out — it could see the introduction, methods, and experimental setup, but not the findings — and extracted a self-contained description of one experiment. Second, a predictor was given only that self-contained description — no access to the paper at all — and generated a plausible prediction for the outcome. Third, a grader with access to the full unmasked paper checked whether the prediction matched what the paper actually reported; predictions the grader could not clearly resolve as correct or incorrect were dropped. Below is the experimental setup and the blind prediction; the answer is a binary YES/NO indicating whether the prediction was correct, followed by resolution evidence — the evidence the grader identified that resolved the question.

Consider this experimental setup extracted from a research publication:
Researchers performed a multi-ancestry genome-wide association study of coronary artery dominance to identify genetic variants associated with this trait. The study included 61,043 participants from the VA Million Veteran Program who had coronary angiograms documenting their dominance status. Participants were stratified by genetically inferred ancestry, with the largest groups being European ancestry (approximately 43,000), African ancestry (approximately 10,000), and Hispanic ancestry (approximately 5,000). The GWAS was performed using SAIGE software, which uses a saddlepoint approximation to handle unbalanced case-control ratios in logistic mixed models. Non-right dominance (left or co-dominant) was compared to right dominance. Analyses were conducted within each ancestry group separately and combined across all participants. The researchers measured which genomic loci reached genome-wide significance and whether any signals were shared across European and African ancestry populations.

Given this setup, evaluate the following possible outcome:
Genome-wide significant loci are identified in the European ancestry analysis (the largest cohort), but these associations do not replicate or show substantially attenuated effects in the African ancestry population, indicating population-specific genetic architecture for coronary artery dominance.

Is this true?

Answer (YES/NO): NO